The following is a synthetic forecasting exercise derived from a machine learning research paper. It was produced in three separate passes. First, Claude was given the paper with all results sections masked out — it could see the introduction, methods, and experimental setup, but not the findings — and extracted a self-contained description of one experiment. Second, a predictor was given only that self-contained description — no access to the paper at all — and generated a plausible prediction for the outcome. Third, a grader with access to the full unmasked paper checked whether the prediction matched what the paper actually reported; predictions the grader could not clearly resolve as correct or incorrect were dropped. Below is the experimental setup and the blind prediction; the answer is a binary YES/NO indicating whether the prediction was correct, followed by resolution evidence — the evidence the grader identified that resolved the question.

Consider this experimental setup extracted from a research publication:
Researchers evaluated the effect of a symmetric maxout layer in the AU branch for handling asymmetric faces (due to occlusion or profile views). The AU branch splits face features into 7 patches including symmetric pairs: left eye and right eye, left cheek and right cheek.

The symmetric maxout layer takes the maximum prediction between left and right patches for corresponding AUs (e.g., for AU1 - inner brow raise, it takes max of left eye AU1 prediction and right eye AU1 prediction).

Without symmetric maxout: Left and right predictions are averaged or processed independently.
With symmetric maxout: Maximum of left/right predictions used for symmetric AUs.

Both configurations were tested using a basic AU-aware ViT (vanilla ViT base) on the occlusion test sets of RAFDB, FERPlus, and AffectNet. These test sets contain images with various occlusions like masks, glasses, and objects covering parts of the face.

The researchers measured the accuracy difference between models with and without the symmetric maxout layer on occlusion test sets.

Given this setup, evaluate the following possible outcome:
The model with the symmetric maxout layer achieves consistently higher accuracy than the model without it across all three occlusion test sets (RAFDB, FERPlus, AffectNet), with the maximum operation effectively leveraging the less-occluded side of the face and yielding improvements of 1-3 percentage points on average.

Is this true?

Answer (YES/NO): NO